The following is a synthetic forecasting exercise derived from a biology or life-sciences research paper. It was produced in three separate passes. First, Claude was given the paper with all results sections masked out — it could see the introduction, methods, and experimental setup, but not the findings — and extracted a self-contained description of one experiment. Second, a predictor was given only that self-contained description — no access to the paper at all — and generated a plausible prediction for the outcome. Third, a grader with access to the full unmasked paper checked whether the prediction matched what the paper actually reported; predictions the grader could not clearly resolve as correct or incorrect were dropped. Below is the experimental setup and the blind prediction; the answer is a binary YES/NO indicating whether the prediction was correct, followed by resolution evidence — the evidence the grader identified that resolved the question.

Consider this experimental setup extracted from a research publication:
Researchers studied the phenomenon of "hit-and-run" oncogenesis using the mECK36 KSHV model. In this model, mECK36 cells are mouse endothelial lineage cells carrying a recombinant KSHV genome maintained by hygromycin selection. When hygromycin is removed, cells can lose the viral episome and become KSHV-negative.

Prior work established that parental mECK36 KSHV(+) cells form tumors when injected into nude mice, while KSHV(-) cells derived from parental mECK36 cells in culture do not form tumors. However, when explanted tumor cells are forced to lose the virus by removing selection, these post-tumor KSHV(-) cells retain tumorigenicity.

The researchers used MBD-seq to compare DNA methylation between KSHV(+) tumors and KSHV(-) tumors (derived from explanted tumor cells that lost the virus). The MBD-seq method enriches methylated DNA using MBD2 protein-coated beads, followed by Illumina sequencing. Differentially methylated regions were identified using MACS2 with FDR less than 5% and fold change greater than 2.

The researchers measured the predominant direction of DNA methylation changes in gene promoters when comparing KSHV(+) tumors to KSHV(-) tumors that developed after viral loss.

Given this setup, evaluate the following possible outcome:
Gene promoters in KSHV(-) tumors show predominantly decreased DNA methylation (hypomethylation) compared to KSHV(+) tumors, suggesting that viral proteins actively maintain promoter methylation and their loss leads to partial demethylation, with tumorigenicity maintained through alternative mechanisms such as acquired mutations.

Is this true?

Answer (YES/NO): NO